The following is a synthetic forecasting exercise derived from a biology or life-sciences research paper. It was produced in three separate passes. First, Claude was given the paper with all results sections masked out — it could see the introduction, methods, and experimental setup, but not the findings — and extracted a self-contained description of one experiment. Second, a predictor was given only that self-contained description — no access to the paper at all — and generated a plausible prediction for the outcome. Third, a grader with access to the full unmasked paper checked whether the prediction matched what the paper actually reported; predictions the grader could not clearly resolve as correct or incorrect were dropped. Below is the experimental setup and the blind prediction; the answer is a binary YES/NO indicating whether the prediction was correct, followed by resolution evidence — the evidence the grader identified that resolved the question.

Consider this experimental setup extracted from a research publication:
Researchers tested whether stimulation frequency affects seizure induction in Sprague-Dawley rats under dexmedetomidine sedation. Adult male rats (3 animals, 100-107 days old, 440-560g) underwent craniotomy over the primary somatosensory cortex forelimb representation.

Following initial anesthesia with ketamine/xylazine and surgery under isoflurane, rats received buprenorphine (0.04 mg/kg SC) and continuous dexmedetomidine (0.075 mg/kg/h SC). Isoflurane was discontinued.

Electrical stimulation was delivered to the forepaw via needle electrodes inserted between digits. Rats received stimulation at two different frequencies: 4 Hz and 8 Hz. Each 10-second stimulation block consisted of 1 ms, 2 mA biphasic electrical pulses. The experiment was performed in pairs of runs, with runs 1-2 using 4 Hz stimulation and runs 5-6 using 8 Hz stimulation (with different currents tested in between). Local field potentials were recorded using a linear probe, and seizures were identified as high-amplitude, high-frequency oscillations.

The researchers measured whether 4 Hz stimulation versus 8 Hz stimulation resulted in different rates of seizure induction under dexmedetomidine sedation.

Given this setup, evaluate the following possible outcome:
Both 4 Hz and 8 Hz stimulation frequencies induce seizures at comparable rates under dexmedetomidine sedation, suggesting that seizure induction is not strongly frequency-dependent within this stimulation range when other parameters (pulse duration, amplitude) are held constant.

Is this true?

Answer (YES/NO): NO